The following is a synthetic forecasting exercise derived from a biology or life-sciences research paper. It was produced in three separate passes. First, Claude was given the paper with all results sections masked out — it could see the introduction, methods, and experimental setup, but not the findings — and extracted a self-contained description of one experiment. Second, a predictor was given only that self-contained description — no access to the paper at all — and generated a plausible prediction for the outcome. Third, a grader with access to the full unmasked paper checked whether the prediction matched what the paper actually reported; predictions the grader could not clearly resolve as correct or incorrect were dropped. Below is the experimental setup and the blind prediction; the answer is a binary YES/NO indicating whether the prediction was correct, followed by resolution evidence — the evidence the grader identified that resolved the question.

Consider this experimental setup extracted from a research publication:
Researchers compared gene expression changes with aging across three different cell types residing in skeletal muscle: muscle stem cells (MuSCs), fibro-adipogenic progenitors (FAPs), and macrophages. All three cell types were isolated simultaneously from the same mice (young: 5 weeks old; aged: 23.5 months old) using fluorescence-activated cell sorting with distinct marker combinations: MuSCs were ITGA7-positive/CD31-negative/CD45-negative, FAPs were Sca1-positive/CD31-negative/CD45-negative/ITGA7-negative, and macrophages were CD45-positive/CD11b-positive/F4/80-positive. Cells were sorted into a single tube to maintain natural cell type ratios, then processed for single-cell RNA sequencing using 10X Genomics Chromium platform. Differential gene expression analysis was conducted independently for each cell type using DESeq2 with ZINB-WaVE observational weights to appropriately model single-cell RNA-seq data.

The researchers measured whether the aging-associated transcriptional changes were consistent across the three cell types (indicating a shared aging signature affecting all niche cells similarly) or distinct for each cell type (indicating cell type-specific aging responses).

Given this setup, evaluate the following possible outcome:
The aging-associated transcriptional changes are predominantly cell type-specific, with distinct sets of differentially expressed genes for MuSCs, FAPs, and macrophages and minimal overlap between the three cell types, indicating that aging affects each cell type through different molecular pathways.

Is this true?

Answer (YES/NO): NO